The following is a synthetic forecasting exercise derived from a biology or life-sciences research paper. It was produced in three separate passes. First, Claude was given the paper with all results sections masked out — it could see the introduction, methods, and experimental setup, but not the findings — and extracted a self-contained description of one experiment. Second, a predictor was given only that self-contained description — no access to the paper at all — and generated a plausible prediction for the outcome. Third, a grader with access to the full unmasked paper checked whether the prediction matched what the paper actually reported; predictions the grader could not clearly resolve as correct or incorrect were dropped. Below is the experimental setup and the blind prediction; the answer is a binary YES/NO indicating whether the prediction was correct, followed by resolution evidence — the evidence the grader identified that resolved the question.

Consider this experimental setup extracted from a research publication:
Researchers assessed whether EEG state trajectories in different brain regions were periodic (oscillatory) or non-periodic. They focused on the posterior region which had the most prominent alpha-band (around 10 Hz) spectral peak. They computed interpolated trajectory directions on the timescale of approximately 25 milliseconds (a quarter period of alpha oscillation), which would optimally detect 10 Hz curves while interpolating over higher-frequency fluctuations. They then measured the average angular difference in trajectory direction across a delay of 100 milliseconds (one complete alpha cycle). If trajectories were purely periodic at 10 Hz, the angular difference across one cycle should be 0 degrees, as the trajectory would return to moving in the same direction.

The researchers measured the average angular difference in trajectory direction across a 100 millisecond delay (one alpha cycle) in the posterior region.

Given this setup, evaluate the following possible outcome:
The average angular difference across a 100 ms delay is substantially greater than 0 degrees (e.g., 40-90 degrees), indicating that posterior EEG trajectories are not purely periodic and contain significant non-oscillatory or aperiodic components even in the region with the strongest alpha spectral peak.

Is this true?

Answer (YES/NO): YES